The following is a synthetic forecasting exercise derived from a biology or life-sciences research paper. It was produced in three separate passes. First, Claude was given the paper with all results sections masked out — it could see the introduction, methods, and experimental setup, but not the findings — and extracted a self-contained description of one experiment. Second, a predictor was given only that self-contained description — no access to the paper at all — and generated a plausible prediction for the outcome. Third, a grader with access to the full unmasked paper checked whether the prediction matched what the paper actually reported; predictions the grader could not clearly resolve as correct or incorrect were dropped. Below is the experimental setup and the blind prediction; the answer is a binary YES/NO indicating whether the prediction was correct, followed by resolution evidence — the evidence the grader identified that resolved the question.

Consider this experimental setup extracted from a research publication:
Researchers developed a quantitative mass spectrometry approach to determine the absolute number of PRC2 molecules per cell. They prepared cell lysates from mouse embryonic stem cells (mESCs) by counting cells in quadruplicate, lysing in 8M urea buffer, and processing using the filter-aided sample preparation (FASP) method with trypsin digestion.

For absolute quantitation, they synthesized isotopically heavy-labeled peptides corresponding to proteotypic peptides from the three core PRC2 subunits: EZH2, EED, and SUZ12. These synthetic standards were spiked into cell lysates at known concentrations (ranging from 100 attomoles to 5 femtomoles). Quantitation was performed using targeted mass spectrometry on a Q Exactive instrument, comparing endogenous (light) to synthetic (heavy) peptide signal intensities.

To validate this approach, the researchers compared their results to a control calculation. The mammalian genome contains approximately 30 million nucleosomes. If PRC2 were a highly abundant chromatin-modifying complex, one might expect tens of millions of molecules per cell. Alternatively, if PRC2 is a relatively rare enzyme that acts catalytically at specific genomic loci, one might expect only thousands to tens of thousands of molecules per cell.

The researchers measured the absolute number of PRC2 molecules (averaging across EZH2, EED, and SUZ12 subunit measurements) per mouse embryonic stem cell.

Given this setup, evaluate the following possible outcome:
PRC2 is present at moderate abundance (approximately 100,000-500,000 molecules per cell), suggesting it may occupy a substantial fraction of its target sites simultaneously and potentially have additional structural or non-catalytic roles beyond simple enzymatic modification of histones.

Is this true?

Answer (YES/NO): YES